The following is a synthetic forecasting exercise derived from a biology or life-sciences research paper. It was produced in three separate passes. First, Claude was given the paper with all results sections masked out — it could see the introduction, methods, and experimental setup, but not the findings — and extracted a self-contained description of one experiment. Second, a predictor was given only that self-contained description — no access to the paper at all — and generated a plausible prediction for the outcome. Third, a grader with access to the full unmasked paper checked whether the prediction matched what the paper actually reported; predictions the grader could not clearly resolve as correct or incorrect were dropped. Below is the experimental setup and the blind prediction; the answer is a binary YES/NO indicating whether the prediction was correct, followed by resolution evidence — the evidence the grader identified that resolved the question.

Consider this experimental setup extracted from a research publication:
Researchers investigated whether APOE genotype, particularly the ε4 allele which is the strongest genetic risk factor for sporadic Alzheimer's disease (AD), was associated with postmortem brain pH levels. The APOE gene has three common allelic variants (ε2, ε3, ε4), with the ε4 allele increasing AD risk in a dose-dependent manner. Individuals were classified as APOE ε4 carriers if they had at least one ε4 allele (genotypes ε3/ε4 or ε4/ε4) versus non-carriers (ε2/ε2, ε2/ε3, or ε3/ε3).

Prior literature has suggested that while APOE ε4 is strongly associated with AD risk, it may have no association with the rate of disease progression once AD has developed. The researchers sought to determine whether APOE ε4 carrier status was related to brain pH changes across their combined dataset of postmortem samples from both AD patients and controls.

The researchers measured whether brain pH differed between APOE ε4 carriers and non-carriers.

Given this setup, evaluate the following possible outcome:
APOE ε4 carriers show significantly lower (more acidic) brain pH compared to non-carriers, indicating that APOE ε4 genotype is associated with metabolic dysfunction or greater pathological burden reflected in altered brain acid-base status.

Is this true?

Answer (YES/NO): NO